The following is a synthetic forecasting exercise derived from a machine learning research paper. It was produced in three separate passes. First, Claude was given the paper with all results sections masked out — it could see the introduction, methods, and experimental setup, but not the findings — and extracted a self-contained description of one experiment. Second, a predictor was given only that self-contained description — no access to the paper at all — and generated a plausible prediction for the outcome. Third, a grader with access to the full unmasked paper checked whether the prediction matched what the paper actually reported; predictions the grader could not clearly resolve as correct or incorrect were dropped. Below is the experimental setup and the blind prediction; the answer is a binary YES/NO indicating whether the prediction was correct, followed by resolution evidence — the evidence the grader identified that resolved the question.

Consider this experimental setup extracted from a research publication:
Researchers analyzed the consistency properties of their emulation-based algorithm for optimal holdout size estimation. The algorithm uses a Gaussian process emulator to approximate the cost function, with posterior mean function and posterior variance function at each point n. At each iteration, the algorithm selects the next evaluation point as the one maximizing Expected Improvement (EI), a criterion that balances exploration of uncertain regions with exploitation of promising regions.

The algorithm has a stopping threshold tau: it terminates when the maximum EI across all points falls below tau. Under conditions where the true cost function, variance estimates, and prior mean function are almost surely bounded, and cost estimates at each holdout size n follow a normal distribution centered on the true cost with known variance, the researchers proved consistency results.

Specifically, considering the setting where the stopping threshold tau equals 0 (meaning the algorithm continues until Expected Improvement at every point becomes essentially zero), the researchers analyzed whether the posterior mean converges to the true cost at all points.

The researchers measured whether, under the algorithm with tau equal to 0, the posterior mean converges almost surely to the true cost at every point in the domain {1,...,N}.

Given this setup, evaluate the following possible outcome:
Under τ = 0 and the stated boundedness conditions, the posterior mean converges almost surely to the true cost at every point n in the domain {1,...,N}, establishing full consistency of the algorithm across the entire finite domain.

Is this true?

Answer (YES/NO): YES